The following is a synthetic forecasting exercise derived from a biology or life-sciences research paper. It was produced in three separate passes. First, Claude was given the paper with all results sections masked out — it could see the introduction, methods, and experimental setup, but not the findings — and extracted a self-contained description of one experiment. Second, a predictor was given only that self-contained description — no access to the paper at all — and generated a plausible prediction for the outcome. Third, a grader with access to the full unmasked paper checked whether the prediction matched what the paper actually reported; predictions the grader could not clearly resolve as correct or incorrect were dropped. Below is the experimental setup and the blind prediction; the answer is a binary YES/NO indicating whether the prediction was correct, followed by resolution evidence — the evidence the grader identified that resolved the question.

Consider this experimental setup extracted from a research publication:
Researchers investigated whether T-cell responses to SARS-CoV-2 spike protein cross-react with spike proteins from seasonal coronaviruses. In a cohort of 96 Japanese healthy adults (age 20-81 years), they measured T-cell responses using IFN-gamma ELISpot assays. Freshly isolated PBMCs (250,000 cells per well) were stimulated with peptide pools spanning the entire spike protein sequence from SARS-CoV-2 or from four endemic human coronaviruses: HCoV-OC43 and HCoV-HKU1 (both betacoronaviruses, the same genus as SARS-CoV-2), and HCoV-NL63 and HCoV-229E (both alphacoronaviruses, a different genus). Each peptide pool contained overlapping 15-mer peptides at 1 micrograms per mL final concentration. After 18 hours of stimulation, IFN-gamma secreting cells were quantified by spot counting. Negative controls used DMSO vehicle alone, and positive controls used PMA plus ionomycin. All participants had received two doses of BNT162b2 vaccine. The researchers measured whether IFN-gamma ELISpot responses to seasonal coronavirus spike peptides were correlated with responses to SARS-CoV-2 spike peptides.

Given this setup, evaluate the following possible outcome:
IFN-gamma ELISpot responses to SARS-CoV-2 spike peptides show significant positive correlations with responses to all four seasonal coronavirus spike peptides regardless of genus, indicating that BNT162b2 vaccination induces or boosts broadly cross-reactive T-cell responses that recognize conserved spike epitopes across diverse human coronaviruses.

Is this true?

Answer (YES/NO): YES